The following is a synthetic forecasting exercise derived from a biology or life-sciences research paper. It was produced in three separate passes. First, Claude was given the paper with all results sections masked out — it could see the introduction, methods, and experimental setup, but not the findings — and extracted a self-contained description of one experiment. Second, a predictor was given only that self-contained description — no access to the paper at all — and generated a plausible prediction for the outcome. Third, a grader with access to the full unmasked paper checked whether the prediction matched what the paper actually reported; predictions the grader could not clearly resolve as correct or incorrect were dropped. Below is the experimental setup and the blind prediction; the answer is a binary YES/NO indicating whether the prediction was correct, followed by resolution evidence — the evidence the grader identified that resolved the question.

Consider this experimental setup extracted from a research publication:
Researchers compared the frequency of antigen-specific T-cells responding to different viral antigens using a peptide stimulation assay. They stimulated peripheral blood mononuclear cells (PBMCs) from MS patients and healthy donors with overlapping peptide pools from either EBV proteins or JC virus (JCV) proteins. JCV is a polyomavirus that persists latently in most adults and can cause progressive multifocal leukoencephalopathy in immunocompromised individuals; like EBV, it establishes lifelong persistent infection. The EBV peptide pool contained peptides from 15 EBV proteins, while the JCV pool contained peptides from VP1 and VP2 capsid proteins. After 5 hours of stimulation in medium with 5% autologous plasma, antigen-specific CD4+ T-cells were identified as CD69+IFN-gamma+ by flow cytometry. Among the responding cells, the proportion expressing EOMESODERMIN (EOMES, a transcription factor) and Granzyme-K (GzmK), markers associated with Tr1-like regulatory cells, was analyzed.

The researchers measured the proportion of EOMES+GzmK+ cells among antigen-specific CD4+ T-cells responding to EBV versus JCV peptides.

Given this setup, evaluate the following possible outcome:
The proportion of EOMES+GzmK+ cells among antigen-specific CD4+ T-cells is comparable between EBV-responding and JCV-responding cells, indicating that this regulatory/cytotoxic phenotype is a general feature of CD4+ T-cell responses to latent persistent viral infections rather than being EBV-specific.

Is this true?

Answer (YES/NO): NO